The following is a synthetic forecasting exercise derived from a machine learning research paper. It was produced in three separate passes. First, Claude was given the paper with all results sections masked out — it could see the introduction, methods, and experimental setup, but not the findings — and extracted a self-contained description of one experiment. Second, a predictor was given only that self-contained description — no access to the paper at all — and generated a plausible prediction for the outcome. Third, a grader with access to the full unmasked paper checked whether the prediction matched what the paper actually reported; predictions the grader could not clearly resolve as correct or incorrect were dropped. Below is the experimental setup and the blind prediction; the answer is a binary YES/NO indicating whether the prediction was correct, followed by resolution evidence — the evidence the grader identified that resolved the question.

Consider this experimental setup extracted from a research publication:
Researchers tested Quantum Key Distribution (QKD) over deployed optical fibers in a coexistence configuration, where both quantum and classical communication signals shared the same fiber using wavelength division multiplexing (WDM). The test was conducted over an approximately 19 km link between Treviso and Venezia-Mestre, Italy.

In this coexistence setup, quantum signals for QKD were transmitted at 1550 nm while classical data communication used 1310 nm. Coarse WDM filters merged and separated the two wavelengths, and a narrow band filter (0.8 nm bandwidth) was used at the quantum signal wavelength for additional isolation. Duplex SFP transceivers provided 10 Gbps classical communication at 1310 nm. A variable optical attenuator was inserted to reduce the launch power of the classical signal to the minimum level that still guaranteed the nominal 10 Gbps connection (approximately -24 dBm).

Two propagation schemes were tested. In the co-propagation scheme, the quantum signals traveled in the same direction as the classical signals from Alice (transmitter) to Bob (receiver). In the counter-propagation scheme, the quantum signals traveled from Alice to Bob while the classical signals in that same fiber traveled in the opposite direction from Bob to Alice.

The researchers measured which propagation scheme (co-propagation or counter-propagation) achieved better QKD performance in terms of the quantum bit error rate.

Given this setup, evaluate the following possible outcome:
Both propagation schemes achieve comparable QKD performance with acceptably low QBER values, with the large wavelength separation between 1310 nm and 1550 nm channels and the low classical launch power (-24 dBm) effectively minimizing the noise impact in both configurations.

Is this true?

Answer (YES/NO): NO